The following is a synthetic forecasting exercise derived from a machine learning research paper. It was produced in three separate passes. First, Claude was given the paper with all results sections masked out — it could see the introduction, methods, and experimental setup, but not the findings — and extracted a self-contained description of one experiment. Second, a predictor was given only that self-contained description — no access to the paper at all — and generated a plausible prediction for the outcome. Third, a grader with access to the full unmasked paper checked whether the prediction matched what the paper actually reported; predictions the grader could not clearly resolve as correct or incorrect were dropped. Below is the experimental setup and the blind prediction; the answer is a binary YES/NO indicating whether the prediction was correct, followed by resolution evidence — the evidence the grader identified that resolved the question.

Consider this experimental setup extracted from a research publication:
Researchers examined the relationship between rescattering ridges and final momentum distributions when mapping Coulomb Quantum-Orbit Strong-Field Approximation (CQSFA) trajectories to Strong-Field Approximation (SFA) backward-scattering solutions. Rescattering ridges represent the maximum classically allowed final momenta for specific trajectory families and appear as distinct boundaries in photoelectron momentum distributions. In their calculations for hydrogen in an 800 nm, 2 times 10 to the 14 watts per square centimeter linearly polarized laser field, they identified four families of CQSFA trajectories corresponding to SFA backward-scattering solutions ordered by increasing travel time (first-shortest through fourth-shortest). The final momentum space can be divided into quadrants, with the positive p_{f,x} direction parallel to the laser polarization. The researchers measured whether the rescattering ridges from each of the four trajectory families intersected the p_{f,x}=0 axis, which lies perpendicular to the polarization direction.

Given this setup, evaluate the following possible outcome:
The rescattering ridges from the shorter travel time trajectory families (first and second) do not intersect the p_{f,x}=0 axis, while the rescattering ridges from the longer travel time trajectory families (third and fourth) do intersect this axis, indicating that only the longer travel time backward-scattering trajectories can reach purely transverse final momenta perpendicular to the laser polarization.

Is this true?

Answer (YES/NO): NO